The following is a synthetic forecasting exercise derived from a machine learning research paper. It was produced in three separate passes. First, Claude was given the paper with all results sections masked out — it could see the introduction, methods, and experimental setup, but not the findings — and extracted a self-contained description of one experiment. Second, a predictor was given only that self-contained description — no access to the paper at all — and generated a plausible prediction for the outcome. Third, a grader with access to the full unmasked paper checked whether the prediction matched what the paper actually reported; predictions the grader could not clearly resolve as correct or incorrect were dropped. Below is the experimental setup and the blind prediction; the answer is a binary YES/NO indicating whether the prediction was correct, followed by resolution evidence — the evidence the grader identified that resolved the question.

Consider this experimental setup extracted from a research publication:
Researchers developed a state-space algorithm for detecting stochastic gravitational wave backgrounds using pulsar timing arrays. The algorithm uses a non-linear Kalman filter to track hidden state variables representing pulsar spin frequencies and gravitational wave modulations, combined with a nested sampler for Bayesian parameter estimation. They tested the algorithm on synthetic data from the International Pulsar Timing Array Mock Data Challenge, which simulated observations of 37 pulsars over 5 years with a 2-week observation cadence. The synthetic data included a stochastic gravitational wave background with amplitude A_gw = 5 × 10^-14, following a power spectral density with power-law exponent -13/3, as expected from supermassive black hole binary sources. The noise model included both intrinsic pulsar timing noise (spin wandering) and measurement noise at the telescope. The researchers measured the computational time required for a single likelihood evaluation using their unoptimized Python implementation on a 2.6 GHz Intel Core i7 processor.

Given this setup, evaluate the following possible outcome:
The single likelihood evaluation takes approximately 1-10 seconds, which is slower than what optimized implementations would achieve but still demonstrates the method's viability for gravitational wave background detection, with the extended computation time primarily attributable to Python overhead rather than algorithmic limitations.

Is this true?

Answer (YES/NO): NO